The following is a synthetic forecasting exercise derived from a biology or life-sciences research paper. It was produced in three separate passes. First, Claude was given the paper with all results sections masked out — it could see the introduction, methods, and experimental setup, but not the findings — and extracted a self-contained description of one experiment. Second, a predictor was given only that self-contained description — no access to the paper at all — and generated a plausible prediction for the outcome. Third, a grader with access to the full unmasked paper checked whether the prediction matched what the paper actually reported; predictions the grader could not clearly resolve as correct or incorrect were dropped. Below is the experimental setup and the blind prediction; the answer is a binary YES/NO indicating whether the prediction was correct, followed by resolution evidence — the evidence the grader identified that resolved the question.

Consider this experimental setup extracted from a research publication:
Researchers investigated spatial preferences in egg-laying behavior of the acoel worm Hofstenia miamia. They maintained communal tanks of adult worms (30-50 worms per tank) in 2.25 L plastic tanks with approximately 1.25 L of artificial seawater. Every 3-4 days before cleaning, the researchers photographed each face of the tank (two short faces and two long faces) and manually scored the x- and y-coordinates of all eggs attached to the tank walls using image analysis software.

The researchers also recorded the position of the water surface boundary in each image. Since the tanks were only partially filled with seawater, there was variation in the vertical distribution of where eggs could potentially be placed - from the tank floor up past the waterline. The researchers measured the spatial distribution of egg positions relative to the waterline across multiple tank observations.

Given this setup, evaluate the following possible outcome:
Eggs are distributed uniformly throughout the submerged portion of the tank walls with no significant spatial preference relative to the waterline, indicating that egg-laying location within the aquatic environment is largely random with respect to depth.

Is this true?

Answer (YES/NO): NO